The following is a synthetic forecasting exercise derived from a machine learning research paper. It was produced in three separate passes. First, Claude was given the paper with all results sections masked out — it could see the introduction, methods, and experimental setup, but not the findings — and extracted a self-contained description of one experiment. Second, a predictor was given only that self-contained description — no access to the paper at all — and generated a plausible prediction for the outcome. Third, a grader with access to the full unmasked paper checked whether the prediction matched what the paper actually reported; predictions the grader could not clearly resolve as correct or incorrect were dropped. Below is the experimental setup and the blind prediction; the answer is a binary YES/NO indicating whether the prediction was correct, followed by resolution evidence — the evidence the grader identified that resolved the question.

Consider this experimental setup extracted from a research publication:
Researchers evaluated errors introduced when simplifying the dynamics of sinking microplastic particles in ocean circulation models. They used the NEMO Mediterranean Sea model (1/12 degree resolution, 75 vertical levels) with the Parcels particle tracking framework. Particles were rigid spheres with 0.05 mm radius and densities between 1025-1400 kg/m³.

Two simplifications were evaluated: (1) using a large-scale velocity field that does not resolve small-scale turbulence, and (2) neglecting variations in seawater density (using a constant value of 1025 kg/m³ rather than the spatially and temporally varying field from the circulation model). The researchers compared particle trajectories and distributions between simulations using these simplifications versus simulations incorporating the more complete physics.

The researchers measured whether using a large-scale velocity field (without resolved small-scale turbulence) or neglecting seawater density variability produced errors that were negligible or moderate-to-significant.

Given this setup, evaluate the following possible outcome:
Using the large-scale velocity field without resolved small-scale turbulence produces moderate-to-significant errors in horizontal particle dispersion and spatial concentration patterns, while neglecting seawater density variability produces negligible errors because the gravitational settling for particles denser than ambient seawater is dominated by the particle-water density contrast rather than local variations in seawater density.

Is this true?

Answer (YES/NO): NO